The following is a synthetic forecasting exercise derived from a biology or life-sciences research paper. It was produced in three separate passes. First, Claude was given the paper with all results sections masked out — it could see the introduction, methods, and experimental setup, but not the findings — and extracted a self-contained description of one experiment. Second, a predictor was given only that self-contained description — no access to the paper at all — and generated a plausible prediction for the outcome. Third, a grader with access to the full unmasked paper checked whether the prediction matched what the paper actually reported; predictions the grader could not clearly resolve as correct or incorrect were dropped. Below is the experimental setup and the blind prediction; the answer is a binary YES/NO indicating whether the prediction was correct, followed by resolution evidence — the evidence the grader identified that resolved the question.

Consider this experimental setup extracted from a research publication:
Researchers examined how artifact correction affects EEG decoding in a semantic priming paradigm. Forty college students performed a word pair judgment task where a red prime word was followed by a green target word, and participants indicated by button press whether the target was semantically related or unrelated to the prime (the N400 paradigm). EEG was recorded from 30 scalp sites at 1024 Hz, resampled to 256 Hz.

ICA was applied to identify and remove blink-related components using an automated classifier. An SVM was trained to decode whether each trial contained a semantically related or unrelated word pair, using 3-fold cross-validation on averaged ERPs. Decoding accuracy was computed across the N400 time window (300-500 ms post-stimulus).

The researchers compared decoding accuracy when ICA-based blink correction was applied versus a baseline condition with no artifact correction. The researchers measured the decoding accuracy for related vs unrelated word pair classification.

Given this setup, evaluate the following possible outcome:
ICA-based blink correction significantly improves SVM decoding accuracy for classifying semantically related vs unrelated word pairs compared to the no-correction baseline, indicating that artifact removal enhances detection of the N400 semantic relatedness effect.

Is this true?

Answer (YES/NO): NO